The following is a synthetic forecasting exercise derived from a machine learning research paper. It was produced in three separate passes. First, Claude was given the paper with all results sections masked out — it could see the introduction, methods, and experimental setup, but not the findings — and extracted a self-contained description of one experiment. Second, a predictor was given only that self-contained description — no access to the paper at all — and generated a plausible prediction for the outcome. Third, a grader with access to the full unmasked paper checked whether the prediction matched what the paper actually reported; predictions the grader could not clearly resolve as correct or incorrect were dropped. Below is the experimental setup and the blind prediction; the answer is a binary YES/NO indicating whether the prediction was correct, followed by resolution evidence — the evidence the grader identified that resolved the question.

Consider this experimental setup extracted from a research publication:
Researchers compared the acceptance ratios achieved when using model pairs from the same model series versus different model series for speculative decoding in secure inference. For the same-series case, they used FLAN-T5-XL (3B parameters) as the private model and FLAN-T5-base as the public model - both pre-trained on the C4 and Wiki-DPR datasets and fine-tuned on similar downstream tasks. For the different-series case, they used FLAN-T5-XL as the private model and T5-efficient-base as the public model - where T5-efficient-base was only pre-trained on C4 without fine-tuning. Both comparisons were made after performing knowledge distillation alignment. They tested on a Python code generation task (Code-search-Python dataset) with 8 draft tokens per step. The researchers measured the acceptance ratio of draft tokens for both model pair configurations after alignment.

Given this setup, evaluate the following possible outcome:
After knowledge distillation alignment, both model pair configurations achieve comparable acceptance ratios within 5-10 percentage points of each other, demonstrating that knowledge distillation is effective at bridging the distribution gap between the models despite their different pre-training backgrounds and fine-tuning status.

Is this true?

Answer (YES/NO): NO